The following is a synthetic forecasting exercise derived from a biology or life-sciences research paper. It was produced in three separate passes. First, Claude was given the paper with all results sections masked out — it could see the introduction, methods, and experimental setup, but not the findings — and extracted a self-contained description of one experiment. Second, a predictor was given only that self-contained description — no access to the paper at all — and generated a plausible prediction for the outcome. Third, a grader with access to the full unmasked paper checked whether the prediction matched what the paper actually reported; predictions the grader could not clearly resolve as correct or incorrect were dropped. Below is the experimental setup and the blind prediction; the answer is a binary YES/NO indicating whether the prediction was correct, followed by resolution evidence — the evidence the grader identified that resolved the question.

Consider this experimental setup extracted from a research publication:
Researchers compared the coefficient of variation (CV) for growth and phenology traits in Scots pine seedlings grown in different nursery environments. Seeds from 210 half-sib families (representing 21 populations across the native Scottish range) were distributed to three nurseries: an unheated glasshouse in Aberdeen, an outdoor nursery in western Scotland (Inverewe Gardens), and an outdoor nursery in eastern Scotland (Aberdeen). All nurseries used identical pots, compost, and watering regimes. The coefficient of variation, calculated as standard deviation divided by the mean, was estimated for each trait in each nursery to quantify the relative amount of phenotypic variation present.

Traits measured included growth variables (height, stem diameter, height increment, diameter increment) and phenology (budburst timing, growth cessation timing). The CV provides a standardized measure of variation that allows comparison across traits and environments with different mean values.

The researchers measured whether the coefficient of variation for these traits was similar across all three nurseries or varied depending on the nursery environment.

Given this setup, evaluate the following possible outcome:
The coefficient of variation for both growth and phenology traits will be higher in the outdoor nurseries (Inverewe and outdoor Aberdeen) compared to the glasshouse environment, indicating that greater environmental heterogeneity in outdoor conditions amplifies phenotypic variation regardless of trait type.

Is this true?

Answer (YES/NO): NO